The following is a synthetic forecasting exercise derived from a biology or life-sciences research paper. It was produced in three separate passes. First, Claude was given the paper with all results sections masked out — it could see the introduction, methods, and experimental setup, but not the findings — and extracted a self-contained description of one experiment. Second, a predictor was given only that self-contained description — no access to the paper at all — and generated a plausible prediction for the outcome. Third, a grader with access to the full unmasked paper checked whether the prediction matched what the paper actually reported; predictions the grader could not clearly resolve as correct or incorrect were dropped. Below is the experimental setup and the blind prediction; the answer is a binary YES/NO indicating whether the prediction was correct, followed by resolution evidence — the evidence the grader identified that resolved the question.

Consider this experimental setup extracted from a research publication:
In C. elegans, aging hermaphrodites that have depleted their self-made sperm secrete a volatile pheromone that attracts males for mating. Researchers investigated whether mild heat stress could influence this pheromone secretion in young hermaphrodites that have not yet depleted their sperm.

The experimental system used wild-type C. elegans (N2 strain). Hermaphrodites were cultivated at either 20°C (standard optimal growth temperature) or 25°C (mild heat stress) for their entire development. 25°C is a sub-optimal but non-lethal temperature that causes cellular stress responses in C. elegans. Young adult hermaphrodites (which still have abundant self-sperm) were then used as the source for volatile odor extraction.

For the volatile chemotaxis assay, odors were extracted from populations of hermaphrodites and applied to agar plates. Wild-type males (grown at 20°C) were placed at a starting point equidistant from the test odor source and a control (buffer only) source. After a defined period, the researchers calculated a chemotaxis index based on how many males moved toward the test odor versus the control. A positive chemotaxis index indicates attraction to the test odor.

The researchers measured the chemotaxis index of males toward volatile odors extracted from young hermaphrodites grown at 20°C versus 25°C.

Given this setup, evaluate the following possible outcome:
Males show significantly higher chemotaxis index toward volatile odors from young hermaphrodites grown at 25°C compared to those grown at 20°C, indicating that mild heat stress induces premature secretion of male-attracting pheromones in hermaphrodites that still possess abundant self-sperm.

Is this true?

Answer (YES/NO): NO